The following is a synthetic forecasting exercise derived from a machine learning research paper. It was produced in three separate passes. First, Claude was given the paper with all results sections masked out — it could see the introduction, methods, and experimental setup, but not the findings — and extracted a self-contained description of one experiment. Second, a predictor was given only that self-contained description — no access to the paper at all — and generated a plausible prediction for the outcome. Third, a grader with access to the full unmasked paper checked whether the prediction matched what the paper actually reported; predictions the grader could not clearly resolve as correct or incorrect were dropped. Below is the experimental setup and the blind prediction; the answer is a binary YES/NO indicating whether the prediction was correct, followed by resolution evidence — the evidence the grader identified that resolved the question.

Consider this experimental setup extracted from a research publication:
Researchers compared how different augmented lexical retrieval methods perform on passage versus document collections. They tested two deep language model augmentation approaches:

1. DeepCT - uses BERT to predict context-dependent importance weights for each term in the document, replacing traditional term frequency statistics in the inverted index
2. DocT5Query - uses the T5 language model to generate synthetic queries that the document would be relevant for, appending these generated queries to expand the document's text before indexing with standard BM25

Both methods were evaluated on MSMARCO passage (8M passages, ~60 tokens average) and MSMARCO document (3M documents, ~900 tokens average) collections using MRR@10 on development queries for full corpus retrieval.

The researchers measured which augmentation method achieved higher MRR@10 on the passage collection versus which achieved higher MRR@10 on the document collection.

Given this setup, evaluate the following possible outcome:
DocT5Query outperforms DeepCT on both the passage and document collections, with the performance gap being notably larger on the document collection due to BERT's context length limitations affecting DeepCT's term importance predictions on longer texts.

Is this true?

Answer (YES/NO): NO